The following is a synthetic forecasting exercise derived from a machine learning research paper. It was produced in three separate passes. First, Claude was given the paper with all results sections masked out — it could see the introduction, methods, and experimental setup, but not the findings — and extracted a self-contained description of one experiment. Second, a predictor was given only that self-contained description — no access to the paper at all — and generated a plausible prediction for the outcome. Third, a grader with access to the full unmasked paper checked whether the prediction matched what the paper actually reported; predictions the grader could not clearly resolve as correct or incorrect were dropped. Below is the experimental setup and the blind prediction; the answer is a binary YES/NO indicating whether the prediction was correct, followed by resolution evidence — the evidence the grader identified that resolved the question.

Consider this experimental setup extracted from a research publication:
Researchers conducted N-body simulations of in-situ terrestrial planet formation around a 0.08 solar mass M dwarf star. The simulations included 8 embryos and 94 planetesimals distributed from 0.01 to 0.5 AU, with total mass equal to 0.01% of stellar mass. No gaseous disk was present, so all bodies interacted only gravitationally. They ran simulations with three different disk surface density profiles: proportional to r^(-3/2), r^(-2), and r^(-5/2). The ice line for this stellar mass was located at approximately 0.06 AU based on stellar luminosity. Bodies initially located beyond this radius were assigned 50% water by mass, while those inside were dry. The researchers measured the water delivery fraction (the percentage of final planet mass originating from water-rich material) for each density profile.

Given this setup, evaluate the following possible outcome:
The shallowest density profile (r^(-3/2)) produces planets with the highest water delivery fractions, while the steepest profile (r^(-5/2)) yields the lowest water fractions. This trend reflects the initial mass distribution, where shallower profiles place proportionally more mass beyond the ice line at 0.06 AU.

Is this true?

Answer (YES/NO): YES